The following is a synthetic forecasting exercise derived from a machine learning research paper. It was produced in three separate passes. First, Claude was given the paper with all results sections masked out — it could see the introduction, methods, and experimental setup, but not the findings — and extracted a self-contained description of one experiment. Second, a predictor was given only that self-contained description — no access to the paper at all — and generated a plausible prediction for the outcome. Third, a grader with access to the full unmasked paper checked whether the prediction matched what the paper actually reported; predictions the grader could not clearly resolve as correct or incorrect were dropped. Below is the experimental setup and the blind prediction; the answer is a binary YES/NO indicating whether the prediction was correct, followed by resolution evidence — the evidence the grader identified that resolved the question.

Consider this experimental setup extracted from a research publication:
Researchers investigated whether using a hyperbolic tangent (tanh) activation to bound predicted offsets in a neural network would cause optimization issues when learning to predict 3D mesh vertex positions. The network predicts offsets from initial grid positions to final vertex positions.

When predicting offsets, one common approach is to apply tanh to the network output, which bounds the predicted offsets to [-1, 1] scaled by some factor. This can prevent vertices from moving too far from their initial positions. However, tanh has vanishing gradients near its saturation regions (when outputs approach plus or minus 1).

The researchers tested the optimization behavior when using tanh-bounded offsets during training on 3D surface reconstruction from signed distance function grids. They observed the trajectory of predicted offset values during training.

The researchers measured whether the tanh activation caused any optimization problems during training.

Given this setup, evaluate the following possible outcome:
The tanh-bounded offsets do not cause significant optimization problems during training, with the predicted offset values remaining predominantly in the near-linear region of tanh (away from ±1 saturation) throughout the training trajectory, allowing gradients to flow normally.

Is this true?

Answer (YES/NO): NO